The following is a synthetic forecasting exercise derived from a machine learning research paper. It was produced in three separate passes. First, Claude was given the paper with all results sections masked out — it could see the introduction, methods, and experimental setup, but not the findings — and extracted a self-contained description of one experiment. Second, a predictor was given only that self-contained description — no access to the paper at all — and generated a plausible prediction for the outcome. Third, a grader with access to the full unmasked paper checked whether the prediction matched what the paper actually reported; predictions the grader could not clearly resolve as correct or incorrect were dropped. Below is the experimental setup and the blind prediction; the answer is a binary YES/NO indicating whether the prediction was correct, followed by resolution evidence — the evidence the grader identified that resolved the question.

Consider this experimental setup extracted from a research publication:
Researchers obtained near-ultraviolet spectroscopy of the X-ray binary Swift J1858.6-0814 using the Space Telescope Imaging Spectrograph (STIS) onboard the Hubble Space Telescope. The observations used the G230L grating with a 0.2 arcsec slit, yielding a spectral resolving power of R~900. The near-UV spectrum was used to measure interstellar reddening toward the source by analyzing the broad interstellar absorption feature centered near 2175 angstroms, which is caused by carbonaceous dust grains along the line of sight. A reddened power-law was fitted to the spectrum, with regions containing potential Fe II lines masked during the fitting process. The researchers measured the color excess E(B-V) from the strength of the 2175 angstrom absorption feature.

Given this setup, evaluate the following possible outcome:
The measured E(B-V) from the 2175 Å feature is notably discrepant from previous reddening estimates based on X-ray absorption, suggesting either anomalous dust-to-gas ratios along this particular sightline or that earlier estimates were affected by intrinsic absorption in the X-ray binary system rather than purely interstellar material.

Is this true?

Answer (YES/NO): NO